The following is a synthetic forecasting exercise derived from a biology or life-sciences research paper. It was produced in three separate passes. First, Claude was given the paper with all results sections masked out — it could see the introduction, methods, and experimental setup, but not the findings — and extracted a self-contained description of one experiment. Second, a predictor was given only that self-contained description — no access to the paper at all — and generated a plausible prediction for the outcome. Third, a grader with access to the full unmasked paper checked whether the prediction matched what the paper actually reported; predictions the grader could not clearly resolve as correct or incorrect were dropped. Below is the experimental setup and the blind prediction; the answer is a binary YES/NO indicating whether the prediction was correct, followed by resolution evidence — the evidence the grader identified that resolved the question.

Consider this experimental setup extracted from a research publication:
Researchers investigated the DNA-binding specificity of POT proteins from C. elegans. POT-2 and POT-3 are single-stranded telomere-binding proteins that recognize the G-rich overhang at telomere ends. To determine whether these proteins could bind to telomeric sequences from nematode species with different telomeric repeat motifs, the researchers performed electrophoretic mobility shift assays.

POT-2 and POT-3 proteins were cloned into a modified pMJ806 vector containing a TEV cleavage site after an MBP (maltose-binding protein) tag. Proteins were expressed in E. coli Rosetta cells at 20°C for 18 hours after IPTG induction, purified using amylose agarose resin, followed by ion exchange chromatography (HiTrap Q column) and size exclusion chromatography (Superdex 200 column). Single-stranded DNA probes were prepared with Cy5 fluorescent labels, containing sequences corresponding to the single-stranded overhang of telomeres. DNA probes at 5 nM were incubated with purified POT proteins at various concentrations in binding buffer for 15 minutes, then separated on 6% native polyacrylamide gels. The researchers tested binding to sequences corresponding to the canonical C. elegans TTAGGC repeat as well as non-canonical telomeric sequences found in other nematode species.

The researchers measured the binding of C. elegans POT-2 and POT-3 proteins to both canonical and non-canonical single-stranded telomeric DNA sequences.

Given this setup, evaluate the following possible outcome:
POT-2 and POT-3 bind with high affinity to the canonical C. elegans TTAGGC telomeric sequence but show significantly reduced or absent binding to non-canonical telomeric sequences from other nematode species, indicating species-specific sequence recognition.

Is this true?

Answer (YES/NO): YES